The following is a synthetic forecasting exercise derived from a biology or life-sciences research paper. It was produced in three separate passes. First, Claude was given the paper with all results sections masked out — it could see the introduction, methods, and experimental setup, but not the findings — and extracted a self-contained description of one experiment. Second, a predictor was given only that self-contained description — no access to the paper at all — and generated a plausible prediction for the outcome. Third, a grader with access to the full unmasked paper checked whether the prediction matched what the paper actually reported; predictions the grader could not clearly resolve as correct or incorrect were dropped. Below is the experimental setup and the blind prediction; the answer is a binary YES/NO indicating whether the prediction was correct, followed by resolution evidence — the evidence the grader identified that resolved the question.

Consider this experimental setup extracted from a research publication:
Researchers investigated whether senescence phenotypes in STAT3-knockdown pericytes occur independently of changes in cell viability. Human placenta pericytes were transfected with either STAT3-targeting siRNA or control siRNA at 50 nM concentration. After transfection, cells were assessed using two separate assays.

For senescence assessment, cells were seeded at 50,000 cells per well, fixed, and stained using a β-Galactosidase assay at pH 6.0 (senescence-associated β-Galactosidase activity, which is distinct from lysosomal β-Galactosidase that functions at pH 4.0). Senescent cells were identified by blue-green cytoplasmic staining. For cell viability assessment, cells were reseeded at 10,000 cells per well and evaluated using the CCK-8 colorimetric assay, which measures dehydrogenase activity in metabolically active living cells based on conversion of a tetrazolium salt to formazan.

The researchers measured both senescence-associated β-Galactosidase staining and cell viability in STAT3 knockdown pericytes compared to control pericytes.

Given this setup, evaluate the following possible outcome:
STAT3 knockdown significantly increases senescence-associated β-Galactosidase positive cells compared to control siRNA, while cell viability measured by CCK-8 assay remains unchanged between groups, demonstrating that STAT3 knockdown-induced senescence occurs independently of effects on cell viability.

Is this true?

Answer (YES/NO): NO